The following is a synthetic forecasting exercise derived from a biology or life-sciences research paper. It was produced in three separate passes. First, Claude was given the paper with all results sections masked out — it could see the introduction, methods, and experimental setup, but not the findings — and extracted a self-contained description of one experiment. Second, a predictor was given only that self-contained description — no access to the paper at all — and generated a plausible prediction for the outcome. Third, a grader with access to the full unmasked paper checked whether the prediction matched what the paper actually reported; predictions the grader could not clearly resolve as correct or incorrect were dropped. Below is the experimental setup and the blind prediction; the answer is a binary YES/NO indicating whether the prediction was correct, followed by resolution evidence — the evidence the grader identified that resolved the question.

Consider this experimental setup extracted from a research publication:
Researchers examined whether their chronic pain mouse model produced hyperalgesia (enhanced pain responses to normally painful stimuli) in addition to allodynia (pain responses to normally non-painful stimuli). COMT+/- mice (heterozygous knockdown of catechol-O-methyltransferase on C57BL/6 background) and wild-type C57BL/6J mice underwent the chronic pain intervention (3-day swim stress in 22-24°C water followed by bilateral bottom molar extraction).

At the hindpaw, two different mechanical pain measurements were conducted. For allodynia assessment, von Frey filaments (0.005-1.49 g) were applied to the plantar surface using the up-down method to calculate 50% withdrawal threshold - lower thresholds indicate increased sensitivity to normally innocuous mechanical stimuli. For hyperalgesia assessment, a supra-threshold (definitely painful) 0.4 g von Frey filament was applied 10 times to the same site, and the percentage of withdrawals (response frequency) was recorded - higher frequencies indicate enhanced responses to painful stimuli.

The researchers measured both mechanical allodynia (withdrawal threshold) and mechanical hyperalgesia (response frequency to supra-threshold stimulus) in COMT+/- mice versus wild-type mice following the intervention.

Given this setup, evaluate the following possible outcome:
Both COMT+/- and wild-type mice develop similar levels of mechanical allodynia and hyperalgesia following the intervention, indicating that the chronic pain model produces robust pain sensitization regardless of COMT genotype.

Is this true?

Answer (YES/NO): NO